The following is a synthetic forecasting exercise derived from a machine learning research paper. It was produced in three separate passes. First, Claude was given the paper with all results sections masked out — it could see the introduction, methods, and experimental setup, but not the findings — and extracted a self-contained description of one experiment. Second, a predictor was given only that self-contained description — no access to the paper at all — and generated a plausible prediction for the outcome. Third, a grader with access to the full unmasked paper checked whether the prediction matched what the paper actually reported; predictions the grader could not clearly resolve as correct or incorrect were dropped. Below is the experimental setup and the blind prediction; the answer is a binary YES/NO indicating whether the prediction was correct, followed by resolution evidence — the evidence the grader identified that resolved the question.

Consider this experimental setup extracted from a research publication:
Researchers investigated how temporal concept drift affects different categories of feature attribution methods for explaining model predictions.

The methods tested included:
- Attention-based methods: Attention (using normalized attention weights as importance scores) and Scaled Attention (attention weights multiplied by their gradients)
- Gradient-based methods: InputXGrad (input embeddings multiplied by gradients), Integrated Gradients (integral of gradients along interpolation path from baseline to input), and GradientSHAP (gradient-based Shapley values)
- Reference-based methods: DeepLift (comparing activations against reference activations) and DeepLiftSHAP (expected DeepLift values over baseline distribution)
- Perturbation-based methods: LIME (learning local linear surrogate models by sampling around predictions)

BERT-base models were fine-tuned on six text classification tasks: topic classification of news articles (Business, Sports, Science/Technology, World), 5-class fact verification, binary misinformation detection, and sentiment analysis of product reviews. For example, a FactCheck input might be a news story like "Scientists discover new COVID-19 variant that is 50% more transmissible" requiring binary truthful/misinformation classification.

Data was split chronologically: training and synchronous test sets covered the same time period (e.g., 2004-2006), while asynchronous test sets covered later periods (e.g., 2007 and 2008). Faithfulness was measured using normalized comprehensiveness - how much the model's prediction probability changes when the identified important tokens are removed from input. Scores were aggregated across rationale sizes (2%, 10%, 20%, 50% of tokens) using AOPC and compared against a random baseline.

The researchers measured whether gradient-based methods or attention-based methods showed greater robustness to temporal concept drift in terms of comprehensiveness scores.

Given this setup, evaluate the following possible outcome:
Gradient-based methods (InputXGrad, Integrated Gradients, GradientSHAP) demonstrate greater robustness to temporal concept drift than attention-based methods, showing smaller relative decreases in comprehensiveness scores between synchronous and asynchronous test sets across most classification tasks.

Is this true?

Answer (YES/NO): NO